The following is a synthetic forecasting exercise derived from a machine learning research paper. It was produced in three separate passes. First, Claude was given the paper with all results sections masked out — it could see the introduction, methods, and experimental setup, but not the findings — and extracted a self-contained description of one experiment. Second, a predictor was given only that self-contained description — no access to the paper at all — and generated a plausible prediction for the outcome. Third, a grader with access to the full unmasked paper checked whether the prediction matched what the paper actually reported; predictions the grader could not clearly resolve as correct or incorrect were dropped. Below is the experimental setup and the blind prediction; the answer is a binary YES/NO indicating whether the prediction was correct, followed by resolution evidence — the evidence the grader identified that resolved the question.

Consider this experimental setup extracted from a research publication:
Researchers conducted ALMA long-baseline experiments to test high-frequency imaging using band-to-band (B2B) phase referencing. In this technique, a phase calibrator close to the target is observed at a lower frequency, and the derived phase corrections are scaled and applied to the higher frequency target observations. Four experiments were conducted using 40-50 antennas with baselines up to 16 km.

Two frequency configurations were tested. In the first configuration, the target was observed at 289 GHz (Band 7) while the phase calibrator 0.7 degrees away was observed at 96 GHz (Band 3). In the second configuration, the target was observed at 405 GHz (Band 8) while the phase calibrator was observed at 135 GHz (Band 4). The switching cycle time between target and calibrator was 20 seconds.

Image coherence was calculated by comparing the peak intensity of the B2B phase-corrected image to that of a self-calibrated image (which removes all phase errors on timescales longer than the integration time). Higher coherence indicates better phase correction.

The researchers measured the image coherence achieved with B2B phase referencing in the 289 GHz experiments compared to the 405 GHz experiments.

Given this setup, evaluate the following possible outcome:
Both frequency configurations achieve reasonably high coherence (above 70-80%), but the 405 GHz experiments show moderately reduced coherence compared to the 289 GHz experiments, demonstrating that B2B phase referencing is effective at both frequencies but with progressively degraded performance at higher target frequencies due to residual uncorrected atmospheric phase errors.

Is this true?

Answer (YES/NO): YES